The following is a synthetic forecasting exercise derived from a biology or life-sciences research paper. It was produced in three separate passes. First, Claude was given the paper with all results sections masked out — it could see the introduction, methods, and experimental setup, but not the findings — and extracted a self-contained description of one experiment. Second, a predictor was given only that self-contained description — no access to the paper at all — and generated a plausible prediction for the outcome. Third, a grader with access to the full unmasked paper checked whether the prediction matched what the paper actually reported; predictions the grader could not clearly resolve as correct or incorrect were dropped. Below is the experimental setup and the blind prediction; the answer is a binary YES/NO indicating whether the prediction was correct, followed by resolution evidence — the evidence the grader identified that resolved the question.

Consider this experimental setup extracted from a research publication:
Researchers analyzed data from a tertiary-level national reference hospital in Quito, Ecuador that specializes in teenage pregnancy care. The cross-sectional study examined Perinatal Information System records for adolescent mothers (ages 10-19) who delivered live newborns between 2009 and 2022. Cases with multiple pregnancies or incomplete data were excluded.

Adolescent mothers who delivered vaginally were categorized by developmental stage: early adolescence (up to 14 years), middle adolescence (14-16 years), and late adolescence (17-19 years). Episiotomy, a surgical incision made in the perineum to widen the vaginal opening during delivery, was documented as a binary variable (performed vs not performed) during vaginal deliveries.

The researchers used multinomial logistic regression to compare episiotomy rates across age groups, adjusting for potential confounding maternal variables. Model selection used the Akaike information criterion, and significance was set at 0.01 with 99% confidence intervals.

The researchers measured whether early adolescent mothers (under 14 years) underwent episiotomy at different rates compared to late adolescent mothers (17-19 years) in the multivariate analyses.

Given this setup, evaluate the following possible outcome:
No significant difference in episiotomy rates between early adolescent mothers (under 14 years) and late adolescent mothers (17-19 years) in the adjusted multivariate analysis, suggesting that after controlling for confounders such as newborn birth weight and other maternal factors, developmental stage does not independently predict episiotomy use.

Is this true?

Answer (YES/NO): NO